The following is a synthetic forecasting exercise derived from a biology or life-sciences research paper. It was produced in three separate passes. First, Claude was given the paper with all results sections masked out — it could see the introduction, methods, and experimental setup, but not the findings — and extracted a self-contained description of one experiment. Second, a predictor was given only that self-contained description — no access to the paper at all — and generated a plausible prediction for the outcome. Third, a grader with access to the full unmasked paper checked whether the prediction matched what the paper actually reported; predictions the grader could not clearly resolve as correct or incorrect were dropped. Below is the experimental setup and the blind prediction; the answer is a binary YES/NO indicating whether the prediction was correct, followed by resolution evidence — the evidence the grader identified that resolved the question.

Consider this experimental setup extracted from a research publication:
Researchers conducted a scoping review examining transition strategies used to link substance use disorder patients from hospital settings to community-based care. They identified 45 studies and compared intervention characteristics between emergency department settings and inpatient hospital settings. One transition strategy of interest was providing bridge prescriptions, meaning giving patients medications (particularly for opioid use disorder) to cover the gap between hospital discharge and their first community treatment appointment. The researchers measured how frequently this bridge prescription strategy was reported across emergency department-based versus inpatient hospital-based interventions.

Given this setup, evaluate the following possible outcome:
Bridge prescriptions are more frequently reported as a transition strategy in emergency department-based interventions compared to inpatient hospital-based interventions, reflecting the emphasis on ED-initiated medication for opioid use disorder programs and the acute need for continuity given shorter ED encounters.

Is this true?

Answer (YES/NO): YES